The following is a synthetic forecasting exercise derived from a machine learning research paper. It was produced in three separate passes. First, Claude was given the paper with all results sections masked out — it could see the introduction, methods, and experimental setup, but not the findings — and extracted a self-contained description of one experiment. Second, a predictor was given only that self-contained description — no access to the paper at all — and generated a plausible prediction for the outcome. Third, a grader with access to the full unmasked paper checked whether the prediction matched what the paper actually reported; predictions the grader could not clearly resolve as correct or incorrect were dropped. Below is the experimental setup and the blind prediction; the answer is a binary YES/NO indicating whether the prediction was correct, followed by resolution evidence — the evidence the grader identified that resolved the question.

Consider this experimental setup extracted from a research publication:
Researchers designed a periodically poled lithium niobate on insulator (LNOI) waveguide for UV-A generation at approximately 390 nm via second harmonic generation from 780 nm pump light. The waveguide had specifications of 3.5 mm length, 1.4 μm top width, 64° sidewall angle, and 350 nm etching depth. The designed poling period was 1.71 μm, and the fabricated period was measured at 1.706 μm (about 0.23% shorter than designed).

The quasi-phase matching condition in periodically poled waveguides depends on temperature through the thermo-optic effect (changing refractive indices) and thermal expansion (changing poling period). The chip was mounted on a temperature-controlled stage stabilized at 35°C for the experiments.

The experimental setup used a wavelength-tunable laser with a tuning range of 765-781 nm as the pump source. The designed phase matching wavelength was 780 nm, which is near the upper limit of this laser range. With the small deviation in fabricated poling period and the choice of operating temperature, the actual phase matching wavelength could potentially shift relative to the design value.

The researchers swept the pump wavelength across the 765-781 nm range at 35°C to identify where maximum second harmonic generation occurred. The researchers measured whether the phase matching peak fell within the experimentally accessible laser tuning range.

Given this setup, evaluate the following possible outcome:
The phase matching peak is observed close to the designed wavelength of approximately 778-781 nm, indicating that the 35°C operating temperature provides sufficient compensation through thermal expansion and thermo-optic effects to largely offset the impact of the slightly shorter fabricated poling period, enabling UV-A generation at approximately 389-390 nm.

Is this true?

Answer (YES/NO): NO